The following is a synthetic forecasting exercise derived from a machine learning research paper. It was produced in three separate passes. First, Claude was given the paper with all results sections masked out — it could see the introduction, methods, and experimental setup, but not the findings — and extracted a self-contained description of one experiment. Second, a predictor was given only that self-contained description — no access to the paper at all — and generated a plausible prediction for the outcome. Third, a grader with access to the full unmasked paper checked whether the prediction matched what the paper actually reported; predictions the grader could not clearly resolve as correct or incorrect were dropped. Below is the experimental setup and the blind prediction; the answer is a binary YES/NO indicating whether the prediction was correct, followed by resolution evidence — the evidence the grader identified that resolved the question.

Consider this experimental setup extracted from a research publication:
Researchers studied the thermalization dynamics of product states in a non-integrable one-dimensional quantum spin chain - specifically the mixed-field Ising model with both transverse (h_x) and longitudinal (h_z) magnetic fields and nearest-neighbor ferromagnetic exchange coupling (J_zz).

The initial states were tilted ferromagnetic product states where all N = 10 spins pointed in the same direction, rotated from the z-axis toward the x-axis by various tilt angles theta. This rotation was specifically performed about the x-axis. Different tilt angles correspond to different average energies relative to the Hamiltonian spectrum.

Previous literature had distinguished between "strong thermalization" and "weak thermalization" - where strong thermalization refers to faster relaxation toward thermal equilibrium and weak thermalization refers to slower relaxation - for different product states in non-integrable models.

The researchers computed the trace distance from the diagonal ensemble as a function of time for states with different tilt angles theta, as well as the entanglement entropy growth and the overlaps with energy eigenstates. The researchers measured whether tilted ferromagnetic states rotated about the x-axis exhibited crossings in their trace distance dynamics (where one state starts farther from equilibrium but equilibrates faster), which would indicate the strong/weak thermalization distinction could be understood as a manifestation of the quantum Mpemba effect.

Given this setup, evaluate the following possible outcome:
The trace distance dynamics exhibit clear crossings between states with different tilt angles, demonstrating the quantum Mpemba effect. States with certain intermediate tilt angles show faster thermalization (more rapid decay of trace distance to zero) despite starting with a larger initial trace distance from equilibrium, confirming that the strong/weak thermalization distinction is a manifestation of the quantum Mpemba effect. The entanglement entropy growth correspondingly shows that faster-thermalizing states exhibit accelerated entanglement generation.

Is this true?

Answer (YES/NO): YES